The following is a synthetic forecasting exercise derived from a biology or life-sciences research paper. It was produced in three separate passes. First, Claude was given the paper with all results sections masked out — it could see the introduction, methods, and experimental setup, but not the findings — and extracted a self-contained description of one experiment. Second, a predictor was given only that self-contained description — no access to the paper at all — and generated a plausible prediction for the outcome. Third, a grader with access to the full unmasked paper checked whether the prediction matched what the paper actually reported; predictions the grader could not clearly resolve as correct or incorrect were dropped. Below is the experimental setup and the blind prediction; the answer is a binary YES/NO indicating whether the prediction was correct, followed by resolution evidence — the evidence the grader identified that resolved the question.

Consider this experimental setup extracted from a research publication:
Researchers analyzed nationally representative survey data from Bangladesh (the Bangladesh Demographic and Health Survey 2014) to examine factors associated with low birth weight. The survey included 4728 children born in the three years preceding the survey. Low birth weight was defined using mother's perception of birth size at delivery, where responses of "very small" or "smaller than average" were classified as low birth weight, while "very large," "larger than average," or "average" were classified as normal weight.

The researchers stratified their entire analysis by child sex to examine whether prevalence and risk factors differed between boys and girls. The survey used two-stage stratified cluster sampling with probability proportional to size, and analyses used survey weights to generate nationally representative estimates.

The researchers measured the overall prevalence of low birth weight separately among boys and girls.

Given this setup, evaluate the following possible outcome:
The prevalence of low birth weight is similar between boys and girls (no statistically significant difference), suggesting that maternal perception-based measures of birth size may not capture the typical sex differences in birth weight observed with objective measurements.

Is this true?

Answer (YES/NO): NO